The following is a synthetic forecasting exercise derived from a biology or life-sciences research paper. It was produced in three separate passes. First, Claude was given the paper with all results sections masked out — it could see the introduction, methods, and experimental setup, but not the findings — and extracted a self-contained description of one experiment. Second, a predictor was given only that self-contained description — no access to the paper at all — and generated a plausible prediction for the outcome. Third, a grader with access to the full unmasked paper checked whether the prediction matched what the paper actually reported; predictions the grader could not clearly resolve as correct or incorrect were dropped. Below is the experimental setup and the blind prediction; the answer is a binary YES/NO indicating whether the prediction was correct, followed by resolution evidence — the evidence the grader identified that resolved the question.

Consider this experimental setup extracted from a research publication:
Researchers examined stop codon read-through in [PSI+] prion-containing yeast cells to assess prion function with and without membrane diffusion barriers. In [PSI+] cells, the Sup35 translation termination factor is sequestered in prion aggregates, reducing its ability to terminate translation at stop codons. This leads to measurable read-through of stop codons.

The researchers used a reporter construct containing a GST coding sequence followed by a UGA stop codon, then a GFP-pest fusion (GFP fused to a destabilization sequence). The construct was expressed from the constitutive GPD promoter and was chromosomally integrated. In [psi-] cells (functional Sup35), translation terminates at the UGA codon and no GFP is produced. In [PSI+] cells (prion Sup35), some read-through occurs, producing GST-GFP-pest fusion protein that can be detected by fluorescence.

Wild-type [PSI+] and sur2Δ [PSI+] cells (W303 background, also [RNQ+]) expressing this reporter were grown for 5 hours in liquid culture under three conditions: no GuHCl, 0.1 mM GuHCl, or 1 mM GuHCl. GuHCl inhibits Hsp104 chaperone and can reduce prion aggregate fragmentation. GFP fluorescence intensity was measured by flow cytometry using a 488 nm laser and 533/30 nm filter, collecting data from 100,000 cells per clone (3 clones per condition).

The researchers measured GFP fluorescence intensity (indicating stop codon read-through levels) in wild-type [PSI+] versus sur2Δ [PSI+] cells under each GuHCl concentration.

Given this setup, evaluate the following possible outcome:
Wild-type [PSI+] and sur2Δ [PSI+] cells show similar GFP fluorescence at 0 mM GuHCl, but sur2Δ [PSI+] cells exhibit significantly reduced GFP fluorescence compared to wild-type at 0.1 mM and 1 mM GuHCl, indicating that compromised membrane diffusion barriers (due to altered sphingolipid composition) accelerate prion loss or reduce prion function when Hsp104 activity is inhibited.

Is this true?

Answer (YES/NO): NO